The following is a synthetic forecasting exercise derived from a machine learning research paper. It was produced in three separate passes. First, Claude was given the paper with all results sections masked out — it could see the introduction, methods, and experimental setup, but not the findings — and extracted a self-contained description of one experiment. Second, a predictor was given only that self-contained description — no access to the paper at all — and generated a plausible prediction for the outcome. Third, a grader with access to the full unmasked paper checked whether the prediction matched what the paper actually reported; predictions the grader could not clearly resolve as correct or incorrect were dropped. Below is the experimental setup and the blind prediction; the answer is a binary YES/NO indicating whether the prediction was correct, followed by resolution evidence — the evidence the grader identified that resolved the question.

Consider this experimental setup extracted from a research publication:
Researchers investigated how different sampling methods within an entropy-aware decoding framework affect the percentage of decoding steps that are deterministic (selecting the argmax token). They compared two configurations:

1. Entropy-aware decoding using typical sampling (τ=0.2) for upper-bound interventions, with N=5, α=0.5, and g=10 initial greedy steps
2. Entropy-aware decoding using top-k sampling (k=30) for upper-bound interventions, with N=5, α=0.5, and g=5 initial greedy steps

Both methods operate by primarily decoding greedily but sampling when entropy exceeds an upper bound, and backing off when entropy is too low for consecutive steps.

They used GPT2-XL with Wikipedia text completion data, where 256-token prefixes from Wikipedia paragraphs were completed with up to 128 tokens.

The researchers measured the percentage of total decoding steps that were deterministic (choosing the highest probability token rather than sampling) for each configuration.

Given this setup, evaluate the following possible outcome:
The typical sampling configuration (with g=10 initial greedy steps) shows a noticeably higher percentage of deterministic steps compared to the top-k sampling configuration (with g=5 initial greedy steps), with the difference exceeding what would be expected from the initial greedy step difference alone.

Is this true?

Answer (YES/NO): NO